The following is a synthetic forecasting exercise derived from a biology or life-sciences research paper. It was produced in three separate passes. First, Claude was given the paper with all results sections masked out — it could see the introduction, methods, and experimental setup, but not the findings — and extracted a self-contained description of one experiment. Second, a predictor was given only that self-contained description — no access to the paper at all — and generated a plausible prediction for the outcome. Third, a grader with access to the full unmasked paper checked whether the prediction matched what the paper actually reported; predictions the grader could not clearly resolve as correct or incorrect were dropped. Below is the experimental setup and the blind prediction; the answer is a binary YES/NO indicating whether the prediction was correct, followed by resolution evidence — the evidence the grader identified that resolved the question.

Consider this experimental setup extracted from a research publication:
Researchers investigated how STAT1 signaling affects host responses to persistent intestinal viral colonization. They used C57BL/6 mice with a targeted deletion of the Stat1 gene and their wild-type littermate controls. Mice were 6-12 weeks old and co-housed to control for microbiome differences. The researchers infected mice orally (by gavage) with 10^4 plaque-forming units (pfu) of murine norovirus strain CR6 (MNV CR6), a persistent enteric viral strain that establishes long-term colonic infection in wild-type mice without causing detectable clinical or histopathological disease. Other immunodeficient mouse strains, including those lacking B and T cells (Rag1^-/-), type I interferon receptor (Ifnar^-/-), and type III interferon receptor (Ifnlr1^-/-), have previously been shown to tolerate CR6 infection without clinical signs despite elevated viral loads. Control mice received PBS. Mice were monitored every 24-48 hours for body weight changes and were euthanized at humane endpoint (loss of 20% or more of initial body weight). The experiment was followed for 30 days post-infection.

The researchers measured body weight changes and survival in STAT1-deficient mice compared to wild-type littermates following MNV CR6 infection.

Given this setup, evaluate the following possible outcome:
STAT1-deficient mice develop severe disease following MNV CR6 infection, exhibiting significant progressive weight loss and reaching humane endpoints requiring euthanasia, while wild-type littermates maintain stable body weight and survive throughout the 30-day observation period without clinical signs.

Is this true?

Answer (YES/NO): YES